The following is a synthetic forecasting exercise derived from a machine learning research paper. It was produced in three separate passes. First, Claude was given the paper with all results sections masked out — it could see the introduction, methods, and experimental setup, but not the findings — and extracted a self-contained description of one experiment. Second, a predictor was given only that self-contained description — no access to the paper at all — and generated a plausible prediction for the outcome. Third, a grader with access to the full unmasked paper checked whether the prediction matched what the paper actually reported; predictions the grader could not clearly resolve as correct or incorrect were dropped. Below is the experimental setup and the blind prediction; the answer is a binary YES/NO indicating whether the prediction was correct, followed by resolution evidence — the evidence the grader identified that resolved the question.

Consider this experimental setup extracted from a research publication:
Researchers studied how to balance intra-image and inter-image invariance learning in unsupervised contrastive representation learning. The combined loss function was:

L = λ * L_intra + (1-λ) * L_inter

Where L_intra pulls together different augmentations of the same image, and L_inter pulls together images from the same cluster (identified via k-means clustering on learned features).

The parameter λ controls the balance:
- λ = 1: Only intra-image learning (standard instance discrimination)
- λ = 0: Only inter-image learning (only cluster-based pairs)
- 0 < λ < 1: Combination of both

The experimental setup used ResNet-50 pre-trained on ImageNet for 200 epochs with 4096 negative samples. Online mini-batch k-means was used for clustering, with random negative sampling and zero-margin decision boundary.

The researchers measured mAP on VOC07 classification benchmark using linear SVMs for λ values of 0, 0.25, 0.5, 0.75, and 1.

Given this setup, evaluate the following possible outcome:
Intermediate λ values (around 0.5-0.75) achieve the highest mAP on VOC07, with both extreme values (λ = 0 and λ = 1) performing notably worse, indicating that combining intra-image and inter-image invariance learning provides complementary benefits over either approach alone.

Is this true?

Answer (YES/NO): YES